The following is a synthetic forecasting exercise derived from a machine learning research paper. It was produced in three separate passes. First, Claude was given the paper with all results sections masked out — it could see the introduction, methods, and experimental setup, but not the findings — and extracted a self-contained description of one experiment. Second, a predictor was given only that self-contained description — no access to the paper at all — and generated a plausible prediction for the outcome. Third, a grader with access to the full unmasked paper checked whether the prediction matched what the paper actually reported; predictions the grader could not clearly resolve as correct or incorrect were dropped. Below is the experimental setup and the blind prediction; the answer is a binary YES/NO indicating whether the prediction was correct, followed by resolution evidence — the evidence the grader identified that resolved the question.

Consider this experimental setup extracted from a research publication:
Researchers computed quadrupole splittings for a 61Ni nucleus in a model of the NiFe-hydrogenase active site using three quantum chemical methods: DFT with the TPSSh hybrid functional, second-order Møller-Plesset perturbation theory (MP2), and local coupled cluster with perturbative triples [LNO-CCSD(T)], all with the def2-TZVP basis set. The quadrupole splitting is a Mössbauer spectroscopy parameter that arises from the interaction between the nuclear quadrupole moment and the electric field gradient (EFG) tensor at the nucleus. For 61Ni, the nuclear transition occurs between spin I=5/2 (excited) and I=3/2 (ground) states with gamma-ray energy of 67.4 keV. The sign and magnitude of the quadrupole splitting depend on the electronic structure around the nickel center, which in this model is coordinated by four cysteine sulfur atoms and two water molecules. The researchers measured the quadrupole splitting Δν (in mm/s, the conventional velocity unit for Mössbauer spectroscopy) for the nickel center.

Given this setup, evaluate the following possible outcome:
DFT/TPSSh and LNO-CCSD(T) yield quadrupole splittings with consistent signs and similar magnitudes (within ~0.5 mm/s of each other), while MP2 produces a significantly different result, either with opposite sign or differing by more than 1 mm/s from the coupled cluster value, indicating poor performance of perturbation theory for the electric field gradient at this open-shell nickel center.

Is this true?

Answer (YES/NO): YES